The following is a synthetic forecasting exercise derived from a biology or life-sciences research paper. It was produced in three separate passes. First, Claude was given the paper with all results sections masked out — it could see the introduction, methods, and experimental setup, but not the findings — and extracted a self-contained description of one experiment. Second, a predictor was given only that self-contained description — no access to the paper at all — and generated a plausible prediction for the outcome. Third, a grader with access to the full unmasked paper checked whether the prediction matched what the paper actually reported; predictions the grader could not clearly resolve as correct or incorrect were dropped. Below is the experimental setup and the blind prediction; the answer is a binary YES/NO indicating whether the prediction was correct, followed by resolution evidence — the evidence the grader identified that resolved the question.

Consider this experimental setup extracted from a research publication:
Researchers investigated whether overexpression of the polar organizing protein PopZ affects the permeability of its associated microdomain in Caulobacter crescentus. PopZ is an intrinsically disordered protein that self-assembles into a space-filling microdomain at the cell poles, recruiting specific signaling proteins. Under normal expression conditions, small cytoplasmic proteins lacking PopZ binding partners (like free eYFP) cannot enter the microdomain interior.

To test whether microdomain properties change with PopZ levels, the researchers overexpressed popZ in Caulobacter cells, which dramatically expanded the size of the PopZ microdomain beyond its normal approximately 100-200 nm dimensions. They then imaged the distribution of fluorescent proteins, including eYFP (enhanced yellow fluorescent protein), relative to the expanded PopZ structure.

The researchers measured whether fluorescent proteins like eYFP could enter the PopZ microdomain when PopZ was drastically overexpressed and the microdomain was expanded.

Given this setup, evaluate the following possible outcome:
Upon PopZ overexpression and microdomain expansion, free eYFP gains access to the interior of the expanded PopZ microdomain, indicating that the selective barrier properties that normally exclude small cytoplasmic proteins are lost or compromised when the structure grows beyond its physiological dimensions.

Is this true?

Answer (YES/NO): YES